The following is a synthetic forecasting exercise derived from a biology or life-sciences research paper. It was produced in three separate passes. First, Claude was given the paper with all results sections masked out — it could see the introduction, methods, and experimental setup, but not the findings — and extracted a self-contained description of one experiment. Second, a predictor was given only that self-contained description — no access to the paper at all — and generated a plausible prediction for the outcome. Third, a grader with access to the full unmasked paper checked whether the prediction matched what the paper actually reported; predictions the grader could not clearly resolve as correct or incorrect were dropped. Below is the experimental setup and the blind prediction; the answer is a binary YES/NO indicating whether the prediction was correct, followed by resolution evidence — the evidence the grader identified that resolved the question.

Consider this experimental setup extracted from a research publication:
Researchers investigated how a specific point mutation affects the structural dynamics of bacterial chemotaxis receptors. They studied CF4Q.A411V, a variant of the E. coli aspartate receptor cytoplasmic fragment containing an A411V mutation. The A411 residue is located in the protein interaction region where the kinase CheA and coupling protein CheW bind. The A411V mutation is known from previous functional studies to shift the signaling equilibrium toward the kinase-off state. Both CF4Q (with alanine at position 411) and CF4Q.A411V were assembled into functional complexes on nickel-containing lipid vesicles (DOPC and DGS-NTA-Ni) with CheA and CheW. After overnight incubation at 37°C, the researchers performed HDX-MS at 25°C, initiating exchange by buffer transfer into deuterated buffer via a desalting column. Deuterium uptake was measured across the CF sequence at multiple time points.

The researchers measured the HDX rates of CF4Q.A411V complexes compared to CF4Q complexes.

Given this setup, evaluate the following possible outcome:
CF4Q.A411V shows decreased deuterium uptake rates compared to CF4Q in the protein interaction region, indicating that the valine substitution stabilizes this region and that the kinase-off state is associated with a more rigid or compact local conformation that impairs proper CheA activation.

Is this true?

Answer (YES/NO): NO